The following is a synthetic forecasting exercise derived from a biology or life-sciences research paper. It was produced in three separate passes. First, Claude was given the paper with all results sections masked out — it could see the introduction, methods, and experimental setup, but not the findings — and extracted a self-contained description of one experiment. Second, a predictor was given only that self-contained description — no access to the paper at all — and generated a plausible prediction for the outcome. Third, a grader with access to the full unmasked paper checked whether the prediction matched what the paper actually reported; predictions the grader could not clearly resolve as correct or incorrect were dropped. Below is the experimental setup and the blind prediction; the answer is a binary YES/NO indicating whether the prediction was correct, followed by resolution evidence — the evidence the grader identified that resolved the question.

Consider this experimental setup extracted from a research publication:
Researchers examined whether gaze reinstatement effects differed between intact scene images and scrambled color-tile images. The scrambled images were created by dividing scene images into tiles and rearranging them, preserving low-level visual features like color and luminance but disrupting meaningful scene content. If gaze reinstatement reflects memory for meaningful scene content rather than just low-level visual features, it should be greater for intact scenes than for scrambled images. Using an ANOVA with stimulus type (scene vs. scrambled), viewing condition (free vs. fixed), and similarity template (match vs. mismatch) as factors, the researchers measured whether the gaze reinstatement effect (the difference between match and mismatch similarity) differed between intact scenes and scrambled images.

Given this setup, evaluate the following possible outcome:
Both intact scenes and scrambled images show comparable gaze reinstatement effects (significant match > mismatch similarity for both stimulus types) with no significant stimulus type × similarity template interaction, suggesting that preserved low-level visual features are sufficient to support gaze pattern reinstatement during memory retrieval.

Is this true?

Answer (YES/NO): NO